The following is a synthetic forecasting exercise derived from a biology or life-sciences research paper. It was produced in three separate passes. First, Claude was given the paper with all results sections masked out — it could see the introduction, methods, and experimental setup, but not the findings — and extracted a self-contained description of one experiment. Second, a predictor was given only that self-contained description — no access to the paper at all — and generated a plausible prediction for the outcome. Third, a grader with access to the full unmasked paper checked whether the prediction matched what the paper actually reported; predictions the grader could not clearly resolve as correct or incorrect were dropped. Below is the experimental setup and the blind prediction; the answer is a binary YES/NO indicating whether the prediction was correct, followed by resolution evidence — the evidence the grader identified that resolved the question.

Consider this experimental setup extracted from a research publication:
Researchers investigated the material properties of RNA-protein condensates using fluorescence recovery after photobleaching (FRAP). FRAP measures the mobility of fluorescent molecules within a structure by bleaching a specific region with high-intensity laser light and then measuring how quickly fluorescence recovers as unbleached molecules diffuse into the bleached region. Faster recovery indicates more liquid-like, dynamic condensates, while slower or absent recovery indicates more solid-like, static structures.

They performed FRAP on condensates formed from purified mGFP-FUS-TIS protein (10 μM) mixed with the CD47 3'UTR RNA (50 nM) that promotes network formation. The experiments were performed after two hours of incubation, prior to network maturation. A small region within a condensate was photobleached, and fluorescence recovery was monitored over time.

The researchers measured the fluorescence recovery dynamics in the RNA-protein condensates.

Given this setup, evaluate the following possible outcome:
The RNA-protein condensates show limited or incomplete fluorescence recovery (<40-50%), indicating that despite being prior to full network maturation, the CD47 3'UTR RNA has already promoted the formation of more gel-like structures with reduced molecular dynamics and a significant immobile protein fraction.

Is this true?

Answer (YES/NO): NO